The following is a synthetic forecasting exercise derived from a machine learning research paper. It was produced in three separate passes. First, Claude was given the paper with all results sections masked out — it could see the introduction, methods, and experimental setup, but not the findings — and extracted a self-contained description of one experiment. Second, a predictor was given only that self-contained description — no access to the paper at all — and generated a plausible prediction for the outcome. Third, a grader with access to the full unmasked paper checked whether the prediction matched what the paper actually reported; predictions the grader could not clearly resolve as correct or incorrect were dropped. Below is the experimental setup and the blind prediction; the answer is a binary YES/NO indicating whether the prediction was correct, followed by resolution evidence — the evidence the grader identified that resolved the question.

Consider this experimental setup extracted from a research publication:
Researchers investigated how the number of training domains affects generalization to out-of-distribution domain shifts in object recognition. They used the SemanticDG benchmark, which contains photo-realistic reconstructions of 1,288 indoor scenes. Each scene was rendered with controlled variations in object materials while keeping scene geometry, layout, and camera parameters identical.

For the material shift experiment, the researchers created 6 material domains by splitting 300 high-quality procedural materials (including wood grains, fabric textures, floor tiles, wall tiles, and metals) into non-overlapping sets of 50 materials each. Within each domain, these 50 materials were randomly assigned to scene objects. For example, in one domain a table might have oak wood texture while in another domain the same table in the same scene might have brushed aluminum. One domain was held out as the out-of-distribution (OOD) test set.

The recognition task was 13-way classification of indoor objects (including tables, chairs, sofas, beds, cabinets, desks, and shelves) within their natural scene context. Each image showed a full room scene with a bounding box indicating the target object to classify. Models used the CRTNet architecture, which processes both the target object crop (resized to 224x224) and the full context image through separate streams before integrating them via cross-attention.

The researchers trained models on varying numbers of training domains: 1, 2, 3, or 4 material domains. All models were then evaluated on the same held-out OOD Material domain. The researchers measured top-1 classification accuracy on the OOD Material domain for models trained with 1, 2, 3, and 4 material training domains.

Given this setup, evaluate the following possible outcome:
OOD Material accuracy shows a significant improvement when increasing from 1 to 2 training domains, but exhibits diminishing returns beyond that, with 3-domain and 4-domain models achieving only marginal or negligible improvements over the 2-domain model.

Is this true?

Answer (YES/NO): NO